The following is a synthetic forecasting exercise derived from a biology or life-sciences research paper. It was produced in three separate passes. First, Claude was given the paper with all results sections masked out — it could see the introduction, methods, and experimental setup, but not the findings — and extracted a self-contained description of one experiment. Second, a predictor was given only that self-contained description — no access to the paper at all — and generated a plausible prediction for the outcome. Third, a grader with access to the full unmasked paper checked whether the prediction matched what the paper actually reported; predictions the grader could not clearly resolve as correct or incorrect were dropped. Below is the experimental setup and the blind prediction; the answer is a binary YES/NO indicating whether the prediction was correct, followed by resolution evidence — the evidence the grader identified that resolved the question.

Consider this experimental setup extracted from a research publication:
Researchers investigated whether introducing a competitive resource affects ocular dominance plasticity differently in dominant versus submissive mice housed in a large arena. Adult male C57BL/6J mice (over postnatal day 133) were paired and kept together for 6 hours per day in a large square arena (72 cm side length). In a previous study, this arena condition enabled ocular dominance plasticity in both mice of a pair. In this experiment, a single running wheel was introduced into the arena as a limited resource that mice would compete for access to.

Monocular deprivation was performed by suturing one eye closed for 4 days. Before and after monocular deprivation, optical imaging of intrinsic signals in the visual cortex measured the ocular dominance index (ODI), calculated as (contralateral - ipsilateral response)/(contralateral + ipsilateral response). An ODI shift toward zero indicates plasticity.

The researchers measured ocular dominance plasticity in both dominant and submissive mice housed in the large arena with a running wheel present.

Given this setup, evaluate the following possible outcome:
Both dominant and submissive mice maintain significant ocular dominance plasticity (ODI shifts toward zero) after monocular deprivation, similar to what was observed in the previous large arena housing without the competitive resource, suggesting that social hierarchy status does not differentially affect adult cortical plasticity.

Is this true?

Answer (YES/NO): NO